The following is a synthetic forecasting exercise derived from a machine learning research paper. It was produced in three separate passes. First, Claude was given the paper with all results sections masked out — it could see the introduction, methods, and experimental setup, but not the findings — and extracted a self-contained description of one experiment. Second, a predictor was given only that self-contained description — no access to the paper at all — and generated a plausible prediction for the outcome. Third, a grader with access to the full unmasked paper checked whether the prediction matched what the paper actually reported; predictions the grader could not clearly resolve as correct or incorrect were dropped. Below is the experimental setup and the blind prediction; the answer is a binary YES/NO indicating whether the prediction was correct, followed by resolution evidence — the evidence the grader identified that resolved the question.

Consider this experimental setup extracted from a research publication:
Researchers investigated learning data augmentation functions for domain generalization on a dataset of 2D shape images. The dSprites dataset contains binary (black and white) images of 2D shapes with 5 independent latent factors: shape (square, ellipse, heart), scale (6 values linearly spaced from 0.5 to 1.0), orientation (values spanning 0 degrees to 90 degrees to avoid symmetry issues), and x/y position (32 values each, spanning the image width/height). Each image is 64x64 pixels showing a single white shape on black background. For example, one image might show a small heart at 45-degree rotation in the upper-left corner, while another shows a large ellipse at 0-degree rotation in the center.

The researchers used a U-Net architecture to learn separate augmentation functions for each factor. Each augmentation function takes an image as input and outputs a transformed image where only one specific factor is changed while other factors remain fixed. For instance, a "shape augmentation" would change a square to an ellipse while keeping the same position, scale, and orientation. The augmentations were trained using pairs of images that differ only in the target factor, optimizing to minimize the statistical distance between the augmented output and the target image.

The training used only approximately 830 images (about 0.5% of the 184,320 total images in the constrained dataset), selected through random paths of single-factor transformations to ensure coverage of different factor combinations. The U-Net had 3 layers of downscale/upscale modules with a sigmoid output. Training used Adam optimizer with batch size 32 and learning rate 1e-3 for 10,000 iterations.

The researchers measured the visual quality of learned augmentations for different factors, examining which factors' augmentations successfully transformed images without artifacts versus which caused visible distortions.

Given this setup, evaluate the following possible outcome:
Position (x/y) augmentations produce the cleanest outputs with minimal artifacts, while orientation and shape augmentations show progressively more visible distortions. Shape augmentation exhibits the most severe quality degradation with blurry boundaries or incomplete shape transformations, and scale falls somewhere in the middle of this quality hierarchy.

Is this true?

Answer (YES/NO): NO